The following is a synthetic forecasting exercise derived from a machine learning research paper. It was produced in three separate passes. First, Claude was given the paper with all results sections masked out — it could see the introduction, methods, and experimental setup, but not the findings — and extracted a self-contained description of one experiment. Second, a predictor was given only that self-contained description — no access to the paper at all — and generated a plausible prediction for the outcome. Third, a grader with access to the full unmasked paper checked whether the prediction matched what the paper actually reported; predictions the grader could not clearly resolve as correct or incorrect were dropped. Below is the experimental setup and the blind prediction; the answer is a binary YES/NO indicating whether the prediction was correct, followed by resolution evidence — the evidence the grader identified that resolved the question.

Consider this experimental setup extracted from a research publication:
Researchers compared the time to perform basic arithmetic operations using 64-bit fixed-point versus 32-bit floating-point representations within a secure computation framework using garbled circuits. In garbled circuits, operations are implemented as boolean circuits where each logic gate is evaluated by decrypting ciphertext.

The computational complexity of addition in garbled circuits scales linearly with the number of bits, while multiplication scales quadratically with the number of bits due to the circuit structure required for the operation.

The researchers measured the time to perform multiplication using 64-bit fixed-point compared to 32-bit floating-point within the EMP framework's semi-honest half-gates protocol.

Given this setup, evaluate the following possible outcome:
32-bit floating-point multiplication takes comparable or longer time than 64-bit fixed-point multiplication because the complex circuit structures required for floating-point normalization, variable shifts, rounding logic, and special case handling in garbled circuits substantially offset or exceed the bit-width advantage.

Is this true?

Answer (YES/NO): NO